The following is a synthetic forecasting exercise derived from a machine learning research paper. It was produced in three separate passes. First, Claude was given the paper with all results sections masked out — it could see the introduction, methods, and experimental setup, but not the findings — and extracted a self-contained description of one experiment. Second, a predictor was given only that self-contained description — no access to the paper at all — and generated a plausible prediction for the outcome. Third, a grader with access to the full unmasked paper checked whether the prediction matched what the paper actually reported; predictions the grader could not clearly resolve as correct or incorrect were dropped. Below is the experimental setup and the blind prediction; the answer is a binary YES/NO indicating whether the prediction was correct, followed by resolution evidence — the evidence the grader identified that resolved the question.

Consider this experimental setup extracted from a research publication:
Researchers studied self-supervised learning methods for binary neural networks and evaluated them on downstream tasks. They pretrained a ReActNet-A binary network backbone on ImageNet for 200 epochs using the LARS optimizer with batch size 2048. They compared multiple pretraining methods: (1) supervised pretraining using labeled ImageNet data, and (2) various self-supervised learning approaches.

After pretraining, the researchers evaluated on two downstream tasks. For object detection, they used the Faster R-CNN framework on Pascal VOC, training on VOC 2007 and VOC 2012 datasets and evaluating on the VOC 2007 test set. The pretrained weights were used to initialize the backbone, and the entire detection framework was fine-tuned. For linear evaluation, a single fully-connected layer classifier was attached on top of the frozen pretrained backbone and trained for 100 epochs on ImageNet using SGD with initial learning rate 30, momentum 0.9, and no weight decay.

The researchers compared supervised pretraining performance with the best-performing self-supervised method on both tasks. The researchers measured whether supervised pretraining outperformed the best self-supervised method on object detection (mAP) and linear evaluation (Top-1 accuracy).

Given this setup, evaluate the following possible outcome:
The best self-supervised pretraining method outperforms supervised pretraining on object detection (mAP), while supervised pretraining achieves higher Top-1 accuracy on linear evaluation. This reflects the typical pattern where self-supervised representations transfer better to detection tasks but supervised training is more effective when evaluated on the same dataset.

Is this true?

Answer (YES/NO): YES